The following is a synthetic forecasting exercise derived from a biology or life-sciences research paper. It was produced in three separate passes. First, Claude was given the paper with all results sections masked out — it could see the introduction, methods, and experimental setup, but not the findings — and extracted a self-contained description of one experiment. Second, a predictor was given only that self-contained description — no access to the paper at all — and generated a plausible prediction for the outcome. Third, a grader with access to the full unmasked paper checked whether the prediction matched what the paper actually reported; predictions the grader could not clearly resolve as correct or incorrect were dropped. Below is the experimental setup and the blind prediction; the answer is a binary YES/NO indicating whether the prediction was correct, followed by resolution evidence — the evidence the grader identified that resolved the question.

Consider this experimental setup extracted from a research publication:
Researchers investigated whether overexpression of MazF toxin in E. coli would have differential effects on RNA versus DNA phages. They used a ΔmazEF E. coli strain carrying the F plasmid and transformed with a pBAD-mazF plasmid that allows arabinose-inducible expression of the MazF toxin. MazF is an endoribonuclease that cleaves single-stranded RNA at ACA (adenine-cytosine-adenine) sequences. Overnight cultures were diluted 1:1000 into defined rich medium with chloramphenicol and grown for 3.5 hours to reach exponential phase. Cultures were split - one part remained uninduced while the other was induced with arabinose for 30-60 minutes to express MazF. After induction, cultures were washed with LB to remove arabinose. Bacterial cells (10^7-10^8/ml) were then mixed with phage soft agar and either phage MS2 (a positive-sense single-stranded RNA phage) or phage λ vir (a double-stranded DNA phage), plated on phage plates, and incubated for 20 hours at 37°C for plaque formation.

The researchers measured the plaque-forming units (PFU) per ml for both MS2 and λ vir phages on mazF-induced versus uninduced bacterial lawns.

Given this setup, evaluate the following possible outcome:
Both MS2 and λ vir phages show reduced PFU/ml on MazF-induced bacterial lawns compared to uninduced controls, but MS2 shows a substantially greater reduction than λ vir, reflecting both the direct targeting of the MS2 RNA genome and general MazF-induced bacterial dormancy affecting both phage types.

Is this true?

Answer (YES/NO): NO